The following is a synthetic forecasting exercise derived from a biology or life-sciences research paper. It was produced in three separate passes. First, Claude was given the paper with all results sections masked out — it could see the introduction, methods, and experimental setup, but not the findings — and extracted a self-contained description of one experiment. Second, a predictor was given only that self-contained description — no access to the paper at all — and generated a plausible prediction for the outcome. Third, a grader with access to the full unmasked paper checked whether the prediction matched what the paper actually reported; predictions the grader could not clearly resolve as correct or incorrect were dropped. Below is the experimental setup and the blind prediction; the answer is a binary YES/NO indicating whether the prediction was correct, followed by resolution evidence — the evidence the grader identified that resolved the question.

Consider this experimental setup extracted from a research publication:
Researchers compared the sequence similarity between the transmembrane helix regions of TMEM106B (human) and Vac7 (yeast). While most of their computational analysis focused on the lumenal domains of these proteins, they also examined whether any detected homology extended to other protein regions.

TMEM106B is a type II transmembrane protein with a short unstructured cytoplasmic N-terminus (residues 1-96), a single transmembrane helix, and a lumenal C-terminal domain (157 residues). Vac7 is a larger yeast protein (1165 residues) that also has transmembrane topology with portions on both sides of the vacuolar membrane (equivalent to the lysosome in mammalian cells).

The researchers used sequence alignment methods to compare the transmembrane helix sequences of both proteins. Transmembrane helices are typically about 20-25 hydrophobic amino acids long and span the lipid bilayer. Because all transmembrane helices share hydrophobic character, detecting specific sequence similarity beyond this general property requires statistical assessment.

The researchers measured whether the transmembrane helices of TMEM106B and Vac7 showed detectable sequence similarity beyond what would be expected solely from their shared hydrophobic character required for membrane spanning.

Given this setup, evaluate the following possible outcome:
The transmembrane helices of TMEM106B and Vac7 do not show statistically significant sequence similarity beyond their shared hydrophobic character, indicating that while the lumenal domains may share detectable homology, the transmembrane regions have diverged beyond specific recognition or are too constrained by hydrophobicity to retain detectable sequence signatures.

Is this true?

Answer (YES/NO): NO